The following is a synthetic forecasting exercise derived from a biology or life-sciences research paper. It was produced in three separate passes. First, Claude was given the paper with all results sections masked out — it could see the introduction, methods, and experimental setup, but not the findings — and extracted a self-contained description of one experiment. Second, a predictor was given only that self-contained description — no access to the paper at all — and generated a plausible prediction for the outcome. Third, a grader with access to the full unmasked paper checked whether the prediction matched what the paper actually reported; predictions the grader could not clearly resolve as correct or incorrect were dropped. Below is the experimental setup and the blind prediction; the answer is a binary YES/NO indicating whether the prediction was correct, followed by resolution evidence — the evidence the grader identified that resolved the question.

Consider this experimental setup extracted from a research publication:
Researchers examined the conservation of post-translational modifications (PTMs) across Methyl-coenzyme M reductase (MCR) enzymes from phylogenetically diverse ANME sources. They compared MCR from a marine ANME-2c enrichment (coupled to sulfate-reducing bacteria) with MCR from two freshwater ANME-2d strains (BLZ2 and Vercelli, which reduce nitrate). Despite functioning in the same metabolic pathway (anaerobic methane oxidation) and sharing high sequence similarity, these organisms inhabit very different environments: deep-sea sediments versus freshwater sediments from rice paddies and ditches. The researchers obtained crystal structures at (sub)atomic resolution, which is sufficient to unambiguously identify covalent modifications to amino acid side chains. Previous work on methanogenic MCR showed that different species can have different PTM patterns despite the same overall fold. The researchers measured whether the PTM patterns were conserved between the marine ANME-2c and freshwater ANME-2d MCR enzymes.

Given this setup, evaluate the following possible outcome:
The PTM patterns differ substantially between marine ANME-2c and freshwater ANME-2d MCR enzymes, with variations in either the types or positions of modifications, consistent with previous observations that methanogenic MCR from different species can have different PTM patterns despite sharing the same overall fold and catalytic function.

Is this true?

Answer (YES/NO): NO